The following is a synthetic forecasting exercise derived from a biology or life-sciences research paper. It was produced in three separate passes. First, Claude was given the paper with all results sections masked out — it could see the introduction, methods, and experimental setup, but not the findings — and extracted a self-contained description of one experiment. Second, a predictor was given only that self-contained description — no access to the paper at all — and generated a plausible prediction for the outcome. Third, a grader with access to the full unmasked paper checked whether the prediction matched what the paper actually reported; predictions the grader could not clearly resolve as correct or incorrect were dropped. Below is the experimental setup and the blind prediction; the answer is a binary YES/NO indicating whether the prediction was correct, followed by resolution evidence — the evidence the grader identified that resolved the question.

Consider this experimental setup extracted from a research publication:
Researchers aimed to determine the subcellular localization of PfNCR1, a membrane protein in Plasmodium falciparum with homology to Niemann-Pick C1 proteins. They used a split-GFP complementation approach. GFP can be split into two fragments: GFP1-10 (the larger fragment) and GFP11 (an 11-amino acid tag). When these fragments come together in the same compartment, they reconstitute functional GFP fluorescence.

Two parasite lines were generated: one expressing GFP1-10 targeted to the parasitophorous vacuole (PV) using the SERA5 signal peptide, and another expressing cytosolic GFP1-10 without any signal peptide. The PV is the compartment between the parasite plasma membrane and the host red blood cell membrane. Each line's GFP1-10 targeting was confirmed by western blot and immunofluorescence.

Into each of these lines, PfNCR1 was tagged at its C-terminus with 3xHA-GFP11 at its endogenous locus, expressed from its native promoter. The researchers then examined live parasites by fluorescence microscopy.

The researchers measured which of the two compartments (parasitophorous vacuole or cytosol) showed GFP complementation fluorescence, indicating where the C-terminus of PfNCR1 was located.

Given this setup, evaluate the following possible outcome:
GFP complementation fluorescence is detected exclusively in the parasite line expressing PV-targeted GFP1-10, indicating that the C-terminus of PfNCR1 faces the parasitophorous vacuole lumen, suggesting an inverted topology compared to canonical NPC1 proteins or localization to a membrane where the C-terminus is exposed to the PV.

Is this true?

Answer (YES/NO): NO